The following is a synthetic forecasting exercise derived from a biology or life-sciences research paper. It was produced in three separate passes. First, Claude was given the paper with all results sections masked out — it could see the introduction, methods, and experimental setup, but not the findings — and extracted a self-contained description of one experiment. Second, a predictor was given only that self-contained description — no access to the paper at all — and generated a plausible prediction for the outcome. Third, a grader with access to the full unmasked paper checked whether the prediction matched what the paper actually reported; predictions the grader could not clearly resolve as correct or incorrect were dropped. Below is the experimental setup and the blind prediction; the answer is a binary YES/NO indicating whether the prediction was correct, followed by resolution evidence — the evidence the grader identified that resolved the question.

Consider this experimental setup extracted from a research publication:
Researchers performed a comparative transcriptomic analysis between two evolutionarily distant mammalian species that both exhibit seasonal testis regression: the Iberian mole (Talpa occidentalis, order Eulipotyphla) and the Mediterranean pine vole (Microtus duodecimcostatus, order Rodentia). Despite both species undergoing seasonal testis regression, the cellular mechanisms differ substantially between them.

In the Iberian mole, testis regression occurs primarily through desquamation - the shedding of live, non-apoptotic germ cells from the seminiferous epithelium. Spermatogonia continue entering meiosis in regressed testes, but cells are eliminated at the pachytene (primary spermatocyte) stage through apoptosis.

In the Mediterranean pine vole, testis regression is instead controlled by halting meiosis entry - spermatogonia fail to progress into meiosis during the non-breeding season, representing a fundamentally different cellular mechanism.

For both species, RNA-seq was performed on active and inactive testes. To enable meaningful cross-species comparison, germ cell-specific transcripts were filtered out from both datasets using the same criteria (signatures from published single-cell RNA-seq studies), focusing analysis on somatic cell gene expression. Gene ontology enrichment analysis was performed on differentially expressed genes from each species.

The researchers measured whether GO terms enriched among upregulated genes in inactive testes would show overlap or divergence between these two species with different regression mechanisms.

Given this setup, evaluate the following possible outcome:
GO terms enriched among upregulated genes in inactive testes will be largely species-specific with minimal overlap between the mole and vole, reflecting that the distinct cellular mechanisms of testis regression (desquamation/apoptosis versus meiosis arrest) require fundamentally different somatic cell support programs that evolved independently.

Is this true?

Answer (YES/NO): NO